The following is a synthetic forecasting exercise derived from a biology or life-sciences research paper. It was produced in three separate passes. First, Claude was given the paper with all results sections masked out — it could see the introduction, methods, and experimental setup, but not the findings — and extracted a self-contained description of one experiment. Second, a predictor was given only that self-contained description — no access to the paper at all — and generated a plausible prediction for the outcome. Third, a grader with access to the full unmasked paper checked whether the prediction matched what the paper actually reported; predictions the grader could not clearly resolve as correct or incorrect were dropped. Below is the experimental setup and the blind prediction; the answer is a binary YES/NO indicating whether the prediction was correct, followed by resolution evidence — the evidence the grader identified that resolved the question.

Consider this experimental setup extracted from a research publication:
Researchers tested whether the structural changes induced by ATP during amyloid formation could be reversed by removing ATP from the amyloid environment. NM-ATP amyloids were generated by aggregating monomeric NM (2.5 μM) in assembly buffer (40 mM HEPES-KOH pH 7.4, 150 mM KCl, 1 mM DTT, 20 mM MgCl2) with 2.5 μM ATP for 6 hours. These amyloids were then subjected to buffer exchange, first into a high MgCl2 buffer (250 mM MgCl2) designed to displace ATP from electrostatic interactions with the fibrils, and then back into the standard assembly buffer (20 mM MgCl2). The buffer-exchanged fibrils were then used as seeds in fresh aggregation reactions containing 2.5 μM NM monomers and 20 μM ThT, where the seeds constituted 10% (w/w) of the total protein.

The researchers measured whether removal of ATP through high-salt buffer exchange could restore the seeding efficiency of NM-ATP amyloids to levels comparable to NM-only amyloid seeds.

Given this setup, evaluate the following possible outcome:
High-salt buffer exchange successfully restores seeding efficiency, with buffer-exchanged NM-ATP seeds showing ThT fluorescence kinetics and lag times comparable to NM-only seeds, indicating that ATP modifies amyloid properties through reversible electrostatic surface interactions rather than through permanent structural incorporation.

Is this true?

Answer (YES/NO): NO